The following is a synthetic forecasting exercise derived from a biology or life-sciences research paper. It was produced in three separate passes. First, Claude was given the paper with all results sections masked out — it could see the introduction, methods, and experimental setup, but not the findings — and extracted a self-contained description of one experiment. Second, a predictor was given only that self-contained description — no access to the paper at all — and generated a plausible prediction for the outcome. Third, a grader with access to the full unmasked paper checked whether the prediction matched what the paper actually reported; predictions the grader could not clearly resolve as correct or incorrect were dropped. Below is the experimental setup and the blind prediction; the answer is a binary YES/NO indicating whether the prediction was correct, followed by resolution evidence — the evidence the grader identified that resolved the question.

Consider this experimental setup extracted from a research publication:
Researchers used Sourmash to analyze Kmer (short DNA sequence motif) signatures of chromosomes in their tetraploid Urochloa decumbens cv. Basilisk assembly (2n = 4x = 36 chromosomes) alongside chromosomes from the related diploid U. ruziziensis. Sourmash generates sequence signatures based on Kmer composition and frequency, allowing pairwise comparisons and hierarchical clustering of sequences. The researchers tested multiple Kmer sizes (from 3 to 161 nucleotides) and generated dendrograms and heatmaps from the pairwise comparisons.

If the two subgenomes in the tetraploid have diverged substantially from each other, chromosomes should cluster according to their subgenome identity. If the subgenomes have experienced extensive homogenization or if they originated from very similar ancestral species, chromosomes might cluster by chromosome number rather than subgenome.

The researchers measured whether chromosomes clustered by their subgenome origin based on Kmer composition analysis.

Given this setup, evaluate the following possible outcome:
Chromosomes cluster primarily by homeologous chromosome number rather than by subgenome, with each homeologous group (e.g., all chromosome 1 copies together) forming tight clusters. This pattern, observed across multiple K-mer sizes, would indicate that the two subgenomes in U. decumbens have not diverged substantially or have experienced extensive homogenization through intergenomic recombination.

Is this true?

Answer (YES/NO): NO